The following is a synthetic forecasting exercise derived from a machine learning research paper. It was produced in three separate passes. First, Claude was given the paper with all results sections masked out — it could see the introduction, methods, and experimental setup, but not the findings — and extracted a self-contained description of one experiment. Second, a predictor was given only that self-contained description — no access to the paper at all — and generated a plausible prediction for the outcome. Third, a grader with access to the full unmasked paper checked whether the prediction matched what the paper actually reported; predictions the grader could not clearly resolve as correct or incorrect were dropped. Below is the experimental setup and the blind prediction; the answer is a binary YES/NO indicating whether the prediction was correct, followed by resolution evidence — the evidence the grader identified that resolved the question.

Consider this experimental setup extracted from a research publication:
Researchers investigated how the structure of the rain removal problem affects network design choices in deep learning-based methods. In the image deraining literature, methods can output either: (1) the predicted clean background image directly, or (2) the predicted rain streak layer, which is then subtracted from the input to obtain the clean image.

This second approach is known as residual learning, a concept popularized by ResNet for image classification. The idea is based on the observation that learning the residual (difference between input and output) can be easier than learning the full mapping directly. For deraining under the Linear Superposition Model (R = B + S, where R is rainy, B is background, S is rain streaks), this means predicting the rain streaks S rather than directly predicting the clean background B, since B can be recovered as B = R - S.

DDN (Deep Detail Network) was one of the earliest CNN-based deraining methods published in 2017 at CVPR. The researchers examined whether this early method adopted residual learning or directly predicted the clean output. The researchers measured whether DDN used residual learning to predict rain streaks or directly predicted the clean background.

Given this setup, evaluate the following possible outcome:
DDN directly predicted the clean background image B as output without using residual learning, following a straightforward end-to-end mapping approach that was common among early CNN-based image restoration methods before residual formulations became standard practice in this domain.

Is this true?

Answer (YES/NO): NO